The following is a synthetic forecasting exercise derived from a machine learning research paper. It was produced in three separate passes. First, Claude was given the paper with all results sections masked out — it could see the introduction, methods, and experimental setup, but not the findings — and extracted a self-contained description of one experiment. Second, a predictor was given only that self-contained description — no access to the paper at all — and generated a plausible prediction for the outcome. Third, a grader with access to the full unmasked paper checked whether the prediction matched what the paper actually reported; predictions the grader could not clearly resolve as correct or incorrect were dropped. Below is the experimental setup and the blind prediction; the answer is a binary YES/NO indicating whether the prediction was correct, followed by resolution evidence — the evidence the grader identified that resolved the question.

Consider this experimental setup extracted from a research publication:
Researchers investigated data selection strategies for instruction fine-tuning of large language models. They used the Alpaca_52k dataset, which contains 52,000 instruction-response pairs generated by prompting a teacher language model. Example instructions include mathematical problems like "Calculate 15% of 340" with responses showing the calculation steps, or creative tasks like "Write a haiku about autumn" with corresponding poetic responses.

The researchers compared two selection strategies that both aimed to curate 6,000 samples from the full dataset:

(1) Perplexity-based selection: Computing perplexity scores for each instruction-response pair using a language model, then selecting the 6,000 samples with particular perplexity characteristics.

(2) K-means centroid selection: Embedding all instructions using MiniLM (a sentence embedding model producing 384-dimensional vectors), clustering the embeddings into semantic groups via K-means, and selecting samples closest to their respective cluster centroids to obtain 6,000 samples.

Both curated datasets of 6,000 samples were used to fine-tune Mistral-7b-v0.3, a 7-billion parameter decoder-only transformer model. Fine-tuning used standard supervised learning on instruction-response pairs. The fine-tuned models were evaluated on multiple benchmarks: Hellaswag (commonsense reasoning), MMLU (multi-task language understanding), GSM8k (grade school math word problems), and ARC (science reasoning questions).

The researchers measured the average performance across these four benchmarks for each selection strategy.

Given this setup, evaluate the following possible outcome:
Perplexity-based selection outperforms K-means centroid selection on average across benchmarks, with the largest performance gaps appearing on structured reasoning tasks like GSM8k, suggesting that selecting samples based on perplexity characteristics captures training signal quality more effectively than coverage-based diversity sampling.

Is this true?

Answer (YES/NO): YES